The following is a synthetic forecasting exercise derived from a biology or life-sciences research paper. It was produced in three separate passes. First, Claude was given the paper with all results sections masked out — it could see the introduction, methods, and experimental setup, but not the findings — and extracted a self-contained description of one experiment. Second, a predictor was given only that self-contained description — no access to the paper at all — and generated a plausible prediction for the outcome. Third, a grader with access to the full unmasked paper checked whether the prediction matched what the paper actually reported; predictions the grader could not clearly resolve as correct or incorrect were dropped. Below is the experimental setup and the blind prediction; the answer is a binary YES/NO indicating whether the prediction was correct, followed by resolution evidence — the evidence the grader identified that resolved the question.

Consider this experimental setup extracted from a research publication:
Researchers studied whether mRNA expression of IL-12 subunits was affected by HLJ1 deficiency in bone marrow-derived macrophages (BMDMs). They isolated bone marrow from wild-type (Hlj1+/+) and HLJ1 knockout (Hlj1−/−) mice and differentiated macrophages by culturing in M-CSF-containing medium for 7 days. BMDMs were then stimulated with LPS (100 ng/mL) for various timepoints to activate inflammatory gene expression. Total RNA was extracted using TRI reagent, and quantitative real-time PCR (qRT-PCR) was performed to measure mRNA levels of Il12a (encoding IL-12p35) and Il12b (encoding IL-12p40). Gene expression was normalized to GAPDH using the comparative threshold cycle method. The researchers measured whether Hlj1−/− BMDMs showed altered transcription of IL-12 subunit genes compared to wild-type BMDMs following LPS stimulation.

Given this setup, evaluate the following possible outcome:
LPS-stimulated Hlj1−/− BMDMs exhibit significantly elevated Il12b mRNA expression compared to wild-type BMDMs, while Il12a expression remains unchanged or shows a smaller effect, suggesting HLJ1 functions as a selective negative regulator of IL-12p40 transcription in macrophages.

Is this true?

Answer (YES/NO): NO